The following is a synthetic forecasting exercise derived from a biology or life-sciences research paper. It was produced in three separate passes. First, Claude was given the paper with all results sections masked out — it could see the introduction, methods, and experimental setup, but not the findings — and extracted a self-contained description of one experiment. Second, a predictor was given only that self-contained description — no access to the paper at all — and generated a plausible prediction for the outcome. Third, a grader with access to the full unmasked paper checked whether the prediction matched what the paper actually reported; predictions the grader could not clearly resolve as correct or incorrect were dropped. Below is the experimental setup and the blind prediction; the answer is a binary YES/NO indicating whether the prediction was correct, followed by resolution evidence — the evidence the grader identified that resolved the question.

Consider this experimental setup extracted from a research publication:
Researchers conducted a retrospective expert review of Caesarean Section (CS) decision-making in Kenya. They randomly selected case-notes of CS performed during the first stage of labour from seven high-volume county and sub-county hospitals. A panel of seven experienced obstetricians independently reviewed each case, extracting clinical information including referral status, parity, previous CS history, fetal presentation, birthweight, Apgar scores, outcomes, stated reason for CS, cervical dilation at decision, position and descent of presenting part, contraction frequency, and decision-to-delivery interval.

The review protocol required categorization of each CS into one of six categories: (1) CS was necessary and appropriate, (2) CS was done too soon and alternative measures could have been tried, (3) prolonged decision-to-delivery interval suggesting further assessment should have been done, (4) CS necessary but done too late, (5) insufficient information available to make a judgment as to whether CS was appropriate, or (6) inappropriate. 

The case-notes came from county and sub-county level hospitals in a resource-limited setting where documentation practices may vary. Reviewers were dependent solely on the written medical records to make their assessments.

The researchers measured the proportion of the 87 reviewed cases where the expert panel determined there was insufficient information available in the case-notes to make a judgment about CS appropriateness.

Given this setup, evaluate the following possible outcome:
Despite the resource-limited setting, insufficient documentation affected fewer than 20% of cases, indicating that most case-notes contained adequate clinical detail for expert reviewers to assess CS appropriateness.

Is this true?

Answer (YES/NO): NO